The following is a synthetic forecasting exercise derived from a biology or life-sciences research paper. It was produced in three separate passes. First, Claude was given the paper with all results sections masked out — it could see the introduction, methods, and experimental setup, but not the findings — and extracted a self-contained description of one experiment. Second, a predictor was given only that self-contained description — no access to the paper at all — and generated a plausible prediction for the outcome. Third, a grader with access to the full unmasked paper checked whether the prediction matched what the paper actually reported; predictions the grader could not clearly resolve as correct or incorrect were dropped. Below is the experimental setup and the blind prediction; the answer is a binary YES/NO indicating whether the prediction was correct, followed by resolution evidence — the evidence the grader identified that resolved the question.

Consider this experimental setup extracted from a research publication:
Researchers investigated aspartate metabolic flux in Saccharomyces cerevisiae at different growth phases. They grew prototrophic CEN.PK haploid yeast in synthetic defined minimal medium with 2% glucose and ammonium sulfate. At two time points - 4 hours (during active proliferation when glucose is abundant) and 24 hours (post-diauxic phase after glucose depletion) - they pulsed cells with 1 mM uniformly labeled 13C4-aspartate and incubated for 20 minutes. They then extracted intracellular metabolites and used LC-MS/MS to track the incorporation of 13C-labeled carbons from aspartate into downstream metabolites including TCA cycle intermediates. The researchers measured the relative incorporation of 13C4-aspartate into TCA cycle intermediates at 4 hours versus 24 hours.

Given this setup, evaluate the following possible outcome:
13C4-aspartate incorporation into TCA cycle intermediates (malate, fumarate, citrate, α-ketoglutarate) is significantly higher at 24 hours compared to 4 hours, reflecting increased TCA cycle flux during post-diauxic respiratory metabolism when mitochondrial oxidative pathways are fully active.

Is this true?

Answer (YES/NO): NO